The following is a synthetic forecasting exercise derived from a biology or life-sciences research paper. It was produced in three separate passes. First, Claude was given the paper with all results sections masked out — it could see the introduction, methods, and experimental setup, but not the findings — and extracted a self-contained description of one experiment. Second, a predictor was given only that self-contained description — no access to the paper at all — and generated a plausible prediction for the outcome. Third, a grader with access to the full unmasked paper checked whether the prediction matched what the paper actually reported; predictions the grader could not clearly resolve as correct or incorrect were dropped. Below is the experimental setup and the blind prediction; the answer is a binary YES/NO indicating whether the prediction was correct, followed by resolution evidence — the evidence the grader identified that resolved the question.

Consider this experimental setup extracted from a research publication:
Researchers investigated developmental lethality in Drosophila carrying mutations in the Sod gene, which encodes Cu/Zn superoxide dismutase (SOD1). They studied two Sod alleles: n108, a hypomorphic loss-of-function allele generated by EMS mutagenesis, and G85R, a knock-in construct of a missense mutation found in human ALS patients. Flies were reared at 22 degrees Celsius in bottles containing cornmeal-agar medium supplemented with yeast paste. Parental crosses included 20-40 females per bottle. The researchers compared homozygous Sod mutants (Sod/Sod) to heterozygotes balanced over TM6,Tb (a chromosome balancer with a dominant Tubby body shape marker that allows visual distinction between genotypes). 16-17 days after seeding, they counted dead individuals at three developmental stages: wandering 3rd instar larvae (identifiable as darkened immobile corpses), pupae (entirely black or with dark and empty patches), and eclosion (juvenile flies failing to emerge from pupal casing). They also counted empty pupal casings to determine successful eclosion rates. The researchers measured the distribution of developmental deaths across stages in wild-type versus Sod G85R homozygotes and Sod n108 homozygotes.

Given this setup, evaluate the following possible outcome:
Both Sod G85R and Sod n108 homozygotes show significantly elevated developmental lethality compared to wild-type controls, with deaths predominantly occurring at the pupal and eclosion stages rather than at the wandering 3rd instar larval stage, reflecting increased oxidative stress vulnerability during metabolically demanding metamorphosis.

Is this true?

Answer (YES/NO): YES